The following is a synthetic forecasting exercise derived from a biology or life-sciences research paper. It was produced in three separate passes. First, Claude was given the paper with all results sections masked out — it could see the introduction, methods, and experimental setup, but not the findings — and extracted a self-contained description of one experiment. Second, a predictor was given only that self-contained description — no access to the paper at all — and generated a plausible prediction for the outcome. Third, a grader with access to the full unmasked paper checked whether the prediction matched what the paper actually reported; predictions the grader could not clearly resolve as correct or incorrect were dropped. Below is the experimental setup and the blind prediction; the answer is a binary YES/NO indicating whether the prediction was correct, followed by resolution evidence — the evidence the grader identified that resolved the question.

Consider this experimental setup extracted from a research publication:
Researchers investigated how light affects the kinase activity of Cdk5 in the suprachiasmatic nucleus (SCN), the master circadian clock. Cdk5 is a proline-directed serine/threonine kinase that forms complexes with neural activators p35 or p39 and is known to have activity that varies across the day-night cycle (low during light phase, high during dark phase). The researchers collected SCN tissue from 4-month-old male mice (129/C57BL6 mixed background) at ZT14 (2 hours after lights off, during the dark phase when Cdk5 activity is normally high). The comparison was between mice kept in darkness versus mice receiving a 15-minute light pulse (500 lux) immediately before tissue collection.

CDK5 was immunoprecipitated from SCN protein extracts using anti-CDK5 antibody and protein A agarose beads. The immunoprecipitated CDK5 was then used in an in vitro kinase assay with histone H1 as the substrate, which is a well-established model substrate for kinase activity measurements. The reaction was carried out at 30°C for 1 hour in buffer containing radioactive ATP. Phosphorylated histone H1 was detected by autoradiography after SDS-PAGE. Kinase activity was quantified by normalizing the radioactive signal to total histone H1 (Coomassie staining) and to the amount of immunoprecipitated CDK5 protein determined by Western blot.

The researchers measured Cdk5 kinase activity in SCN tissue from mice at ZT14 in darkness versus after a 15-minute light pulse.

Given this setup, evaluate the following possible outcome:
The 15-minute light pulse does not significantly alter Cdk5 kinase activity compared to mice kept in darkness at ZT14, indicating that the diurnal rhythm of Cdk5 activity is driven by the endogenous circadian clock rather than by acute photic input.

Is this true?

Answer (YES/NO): NO